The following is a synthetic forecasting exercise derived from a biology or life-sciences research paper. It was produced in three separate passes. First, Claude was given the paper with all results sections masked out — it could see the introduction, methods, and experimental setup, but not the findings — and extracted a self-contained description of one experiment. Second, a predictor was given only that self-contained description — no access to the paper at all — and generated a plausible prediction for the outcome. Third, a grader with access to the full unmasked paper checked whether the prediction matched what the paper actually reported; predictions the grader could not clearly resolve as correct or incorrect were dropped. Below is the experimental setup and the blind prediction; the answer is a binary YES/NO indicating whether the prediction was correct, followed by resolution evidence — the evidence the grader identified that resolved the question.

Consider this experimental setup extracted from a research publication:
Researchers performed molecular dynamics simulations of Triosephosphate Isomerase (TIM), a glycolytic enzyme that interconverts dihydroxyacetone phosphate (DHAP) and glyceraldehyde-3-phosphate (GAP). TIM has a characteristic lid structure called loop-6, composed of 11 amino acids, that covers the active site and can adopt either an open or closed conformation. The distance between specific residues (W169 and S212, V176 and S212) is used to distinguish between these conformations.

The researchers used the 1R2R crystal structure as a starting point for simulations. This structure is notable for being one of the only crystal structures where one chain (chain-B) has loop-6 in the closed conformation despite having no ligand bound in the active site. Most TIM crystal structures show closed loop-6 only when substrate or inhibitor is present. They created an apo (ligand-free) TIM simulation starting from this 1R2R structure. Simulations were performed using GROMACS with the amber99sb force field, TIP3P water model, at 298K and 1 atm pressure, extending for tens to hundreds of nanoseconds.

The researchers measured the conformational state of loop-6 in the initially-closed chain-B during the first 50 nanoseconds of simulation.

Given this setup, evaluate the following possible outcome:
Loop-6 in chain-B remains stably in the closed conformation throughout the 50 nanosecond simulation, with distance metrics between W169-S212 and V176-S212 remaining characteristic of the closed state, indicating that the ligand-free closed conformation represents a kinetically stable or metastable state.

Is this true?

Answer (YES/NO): NO